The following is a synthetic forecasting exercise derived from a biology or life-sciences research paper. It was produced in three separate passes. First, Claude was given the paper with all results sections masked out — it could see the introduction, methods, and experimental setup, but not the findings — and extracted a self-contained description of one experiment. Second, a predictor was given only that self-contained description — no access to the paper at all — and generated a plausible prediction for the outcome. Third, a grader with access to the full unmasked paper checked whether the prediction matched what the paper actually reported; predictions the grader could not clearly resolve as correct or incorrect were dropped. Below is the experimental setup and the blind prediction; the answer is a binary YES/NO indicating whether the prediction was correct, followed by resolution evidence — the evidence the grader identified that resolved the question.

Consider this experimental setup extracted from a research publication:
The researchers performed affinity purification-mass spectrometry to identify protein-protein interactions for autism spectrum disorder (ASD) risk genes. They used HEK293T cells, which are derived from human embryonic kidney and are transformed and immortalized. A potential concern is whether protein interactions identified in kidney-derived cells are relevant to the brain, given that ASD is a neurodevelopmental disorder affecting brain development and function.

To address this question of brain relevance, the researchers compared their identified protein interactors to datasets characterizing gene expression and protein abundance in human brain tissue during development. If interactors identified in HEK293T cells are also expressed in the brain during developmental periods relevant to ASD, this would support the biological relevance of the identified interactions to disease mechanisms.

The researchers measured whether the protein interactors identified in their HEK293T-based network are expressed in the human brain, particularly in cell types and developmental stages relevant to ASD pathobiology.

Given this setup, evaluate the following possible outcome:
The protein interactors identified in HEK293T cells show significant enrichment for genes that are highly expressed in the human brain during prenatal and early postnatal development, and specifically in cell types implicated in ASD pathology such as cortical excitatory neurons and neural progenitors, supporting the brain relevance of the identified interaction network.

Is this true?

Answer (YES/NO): YES